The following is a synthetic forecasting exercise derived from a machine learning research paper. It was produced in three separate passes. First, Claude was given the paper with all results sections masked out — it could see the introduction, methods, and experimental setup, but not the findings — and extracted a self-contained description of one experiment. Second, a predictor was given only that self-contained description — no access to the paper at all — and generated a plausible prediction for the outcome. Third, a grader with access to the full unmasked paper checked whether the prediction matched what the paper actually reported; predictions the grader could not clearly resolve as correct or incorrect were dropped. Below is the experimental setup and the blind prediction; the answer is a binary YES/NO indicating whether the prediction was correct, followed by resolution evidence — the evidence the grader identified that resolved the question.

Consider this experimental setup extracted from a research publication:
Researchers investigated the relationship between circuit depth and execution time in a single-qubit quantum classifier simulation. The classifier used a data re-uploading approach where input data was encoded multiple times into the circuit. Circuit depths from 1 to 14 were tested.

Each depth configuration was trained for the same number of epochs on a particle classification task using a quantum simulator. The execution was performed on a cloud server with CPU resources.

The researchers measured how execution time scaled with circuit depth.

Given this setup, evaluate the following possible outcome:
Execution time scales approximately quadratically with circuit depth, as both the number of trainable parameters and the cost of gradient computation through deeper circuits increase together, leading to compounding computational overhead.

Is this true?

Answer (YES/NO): NO